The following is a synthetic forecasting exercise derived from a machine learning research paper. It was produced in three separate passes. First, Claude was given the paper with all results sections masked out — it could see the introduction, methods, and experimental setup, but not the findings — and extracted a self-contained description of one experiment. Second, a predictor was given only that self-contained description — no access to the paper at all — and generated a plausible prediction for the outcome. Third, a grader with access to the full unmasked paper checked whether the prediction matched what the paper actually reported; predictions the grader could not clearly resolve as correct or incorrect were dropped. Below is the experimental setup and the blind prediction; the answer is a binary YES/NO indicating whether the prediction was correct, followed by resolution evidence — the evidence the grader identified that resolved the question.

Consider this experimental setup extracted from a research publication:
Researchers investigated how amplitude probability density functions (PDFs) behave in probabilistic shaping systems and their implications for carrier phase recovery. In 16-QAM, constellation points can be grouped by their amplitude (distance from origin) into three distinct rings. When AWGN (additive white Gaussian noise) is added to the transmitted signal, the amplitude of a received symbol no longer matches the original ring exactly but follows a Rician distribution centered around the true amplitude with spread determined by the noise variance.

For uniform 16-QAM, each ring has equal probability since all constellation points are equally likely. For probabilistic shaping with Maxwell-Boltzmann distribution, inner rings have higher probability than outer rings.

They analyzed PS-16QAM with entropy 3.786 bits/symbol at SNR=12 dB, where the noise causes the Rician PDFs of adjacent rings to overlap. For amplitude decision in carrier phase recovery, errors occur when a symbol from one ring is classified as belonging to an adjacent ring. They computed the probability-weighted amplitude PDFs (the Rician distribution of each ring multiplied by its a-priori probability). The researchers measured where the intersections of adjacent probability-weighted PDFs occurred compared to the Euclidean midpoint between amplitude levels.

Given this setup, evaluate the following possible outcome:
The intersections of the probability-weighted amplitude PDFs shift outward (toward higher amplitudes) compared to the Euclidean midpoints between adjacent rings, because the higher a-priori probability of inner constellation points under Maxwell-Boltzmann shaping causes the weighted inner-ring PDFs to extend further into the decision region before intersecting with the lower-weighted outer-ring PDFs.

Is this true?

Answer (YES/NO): YES